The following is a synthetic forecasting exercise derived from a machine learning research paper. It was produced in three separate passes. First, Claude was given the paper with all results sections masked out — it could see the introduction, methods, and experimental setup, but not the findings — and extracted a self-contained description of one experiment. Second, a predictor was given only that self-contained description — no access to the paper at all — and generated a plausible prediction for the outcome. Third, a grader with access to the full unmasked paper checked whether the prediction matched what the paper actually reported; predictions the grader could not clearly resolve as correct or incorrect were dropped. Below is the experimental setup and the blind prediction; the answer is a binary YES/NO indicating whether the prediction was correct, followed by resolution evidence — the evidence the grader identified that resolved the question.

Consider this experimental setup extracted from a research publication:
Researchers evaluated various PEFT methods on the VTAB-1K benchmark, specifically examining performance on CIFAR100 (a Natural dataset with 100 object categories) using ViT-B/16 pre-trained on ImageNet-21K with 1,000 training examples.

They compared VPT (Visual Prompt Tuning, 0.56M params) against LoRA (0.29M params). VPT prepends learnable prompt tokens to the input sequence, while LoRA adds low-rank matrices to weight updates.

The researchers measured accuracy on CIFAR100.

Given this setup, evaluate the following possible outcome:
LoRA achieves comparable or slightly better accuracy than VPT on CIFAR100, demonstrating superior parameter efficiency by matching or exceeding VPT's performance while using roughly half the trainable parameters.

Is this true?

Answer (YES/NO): NO